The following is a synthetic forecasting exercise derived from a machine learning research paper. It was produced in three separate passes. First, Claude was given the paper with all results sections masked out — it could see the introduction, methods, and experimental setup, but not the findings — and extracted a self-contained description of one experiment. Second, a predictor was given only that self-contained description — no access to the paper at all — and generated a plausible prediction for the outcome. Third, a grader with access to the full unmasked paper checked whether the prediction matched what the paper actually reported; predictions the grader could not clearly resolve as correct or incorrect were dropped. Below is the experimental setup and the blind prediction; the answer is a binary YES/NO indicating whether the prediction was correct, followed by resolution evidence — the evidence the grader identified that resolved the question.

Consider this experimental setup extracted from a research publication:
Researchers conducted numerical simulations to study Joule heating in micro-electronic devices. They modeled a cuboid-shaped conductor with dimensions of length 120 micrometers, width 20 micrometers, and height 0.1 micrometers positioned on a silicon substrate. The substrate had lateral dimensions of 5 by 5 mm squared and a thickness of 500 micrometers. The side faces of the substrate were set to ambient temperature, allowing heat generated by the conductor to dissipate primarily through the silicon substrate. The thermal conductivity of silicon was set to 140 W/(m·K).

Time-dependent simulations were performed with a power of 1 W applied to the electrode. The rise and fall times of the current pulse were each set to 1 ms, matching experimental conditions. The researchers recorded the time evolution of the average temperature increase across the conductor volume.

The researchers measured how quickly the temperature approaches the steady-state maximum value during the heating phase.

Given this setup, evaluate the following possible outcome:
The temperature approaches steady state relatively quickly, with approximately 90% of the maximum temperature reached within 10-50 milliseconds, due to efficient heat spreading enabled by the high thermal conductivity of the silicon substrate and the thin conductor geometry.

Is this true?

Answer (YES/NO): NO